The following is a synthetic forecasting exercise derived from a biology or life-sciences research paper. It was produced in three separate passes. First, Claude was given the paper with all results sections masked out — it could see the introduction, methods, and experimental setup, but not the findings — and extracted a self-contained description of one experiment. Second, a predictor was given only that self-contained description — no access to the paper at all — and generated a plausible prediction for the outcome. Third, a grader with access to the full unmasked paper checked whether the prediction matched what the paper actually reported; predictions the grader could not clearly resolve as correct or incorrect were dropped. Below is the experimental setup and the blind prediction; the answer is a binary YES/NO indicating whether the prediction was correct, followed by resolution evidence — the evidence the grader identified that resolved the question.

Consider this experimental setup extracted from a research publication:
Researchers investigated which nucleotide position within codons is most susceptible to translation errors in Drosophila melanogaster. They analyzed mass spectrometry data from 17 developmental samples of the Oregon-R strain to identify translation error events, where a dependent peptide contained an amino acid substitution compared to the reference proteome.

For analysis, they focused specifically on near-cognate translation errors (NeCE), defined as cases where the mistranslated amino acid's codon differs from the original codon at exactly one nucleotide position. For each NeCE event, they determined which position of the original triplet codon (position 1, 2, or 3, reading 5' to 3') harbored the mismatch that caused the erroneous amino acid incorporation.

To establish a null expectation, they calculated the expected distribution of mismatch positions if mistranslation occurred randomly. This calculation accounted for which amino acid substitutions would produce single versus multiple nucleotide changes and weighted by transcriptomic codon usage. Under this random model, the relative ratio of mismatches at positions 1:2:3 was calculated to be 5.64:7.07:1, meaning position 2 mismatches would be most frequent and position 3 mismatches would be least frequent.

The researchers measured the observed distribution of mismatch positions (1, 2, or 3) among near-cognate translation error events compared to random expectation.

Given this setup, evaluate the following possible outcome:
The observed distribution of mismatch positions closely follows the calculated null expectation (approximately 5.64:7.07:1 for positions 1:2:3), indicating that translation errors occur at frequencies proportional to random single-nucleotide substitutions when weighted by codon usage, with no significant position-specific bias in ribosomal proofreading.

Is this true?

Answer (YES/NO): NO